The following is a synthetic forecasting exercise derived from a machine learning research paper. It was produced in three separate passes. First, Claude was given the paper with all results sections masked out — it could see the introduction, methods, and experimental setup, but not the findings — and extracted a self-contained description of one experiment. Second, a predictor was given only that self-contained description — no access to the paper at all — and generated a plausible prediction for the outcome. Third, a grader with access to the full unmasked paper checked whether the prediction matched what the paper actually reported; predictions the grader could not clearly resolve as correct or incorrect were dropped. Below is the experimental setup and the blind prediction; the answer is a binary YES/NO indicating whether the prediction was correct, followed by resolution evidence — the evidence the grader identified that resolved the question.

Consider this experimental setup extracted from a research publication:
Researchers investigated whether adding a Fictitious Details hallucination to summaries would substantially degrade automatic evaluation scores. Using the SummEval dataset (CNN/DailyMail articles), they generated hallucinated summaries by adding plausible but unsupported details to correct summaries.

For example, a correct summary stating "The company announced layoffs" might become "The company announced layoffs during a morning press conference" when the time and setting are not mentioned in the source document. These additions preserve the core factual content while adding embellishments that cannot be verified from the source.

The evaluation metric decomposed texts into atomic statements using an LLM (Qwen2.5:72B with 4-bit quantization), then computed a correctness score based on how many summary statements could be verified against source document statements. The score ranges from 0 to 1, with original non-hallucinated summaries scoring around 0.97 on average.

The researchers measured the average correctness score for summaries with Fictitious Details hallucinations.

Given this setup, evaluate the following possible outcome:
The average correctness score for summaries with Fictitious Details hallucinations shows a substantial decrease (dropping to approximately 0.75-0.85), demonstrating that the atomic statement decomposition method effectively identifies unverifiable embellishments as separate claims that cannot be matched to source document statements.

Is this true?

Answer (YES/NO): YES